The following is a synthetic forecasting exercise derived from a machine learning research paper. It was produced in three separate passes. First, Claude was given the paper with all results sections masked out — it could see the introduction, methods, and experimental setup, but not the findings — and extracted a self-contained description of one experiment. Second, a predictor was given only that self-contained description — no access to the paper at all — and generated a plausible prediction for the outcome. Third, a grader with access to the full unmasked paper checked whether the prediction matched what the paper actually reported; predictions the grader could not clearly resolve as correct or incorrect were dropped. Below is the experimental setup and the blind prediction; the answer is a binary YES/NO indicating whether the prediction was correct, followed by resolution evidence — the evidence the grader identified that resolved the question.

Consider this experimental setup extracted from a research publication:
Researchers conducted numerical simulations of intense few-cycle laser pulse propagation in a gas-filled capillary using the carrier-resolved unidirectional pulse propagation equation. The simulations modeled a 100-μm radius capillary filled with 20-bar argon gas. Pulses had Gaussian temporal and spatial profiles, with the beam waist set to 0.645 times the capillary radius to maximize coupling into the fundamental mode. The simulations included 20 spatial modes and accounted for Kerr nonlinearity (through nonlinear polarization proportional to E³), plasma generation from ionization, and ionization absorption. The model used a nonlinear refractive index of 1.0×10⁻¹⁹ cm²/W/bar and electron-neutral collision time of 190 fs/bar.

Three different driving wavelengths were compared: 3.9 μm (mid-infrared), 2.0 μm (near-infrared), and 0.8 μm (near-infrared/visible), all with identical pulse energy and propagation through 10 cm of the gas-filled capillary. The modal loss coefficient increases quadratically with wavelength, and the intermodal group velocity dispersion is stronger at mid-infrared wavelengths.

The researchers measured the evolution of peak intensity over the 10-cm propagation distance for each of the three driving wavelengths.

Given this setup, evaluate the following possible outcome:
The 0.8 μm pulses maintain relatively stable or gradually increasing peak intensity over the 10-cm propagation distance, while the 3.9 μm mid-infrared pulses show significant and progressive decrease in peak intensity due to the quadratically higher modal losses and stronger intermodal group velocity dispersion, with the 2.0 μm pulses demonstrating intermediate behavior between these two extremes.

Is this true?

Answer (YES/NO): NO